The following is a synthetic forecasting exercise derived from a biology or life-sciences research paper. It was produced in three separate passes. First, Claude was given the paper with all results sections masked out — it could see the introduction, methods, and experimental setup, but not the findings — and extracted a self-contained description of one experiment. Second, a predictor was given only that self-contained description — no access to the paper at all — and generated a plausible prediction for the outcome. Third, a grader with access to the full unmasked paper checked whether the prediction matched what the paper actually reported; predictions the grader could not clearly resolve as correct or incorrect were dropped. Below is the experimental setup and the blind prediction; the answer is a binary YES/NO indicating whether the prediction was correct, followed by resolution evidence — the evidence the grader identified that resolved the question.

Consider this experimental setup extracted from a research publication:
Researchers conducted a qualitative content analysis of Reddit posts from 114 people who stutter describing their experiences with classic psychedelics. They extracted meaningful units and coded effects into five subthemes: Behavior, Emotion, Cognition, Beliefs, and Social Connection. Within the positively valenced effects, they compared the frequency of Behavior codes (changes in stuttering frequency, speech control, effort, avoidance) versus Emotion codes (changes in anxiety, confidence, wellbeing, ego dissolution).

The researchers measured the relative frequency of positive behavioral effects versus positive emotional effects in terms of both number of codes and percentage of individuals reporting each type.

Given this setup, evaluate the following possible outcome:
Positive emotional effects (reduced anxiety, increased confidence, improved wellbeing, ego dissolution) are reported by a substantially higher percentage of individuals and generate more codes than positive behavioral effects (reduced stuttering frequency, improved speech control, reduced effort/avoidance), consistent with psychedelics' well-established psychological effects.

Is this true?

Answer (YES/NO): NO